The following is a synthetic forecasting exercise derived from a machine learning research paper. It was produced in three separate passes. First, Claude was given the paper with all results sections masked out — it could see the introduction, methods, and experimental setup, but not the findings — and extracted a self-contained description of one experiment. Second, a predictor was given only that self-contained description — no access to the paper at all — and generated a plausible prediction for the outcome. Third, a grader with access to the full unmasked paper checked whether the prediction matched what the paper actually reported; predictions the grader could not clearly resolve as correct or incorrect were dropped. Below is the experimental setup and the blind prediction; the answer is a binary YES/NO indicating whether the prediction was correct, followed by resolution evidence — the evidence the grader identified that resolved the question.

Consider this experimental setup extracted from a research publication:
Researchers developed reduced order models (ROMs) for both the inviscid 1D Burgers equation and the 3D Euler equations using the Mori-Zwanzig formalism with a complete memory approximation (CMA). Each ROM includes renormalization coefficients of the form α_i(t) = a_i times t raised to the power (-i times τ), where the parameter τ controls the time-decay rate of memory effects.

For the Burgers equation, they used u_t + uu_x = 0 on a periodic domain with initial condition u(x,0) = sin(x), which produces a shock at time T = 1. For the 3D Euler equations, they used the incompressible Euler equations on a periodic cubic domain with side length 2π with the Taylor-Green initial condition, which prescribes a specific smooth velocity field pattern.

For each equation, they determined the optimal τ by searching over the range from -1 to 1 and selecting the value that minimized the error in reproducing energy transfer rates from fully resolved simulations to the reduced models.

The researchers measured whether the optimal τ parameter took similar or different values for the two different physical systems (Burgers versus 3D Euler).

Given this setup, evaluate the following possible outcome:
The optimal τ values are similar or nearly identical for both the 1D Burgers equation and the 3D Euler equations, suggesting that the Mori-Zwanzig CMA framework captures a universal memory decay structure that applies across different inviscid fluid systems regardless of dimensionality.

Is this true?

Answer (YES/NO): NO